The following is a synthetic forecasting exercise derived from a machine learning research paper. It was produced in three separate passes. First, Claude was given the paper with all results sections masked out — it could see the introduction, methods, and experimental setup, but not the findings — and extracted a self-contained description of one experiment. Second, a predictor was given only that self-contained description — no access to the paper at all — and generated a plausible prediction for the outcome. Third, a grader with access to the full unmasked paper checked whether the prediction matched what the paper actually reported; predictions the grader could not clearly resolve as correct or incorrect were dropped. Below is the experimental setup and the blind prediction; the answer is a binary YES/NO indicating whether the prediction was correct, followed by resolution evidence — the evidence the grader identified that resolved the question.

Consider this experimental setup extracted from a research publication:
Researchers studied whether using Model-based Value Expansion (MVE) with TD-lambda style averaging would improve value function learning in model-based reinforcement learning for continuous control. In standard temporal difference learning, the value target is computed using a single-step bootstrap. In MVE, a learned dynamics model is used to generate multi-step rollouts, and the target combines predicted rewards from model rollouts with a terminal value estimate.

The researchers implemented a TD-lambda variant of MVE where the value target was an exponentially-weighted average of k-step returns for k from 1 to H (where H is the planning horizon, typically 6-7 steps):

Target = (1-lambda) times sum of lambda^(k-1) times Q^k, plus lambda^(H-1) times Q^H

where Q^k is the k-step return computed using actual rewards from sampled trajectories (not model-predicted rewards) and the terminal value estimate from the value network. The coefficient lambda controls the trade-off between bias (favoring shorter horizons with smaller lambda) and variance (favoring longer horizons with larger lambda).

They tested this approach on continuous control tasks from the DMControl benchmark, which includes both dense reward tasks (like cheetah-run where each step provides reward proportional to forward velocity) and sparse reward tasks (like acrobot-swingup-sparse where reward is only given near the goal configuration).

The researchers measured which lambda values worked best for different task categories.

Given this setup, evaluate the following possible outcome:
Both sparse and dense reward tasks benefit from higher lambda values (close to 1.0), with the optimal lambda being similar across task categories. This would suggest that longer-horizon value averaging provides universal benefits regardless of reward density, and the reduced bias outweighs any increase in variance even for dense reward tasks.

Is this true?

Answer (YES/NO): NO